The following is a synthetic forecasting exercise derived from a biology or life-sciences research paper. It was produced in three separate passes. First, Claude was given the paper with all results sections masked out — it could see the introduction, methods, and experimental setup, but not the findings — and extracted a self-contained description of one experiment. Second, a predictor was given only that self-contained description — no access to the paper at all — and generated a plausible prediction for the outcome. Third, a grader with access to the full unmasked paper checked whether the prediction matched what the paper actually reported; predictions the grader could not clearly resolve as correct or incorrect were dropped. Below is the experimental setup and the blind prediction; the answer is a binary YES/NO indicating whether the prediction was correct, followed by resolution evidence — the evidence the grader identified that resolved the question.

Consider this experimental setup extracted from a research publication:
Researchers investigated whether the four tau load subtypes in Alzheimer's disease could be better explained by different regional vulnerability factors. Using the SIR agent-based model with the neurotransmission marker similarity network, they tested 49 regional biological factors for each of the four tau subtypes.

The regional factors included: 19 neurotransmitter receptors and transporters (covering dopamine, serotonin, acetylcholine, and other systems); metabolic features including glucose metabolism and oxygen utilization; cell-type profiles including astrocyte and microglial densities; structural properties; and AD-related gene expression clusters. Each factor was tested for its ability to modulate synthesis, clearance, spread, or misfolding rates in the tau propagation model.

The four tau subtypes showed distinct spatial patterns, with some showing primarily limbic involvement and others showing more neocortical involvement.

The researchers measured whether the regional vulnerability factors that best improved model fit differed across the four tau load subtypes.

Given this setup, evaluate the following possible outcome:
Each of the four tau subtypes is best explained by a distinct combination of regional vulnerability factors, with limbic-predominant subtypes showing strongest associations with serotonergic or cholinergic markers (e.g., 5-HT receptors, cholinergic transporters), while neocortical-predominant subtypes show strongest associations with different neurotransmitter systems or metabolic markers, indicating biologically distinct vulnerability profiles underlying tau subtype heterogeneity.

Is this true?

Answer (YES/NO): NO